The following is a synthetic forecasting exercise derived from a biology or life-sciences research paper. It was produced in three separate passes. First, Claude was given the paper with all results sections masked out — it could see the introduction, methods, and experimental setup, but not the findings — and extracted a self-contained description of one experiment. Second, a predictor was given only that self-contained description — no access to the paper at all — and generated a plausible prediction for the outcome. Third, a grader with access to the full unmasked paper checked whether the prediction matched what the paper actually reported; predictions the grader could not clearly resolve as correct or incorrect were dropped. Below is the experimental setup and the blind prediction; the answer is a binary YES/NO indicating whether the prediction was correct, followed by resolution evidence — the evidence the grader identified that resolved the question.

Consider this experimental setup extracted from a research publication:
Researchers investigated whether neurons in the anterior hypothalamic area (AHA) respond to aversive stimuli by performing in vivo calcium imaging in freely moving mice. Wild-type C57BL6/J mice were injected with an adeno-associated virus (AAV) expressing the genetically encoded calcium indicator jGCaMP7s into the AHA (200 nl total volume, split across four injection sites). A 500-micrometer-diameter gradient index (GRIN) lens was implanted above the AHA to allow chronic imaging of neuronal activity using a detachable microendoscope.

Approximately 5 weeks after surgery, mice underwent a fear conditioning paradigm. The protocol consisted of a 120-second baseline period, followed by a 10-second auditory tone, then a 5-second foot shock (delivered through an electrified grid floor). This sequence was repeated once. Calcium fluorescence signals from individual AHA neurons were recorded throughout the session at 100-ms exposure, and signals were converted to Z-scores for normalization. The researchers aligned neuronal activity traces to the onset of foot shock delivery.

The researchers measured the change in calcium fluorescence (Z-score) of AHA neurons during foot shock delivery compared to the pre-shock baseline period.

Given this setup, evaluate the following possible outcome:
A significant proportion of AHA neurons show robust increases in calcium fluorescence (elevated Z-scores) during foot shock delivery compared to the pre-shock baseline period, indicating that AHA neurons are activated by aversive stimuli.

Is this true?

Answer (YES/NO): YES